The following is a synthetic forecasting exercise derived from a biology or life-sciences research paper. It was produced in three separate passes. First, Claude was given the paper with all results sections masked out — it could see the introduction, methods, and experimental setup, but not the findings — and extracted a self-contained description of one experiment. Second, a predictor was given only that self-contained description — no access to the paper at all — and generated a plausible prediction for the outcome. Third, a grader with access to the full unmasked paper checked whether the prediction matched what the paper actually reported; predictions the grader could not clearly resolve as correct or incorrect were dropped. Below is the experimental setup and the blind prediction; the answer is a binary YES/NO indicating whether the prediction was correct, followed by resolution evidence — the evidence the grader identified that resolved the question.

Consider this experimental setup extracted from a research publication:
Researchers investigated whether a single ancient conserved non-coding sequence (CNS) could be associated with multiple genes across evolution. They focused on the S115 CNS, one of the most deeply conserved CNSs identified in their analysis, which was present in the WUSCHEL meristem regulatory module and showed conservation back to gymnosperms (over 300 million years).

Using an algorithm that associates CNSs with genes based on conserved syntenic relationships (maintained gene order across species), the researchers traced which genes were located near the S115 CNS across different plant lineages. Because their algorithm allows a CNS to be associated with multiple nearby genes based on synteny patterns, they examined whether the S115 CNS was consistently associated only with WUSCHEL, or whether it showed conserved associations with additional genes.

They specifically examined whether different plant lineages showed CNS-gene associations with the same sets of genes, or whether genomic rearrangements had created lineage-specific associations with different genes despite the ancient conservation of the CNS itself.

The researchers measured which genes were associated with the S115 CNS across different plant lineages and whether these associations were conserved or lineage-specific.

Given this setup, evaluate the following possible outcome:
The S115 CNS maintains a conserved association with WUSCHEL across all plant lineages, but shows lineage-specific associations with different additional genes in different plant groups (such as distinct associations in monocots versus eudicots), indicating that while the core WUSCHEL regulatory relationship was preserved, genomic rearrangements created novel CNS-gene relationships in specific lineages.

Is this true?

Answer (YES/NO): NO